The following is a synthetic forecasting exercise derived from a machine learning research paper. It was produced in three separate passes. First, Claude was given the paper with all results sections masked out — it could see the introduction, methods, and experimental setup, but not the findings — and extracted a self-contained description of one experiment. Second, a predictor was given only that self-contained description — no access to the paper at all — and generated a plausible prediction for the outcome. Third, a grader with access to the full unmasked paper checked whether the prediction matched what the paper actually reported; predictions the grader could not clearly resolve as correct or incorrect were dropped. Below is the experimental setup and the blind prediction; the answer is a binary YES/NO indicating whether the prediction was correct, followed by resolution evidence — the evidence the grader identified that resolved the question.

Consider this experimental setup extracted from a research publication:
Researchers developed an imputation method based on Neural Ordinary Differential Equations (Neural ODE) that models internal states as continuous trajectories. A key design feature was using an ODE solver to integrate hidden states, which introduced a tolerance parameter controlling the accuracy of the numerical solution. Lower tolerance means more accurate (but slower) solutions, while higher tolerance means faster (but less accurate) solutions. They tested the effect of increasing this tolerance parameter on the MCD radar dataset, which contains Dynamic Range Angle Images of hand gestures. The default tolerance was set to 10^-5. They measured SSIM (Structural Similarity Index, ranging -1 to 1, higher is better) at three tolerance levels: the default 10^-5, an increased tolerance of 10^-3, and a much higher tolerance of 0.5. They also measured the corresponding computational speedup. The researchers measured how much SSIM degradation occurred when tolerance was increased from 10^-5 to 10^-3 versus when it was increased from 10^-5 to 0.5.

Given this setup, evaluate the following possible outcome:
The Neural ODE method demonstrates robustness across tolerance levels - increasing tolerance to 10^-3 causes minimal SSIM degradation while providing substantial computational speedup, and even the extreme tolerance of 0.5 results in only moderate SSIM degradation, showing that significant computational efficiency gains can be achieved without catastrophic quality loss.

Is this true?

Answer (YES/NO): YES